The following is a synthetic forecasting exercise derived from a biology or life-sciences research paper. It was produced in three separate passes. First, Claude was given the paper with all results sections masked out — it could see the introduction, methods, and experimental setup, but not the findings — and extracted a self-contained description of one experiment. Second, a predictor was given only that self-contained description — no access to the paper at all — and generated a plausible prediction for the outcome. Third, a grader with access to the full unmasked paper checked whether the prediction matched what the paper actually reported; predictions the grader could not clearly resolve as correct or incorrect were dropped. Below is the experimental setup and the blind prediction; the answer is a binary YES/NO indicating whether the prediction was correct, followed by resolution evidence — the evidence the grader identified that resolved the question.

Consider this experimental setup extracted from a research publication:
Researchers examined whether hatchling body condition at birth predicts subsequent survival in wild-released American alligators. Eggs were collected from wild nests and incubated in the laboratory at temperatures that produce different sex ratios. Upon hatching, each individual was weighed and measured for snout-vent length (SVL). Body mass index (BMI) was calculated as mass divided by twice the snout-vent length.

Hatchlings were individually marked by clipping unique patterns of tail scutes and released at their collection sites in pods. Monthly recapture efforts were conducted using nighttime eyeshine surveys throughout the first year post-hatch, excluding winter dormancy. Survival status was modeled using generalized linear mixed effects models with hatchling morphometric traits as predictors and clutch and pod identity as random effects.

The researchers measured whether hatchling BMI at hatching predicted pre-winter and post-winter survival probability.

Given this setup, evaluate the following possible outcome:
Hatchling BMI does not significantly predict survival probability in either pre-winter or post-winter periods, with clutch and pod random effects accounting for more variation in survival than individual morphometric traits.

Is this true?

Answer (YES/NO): NO